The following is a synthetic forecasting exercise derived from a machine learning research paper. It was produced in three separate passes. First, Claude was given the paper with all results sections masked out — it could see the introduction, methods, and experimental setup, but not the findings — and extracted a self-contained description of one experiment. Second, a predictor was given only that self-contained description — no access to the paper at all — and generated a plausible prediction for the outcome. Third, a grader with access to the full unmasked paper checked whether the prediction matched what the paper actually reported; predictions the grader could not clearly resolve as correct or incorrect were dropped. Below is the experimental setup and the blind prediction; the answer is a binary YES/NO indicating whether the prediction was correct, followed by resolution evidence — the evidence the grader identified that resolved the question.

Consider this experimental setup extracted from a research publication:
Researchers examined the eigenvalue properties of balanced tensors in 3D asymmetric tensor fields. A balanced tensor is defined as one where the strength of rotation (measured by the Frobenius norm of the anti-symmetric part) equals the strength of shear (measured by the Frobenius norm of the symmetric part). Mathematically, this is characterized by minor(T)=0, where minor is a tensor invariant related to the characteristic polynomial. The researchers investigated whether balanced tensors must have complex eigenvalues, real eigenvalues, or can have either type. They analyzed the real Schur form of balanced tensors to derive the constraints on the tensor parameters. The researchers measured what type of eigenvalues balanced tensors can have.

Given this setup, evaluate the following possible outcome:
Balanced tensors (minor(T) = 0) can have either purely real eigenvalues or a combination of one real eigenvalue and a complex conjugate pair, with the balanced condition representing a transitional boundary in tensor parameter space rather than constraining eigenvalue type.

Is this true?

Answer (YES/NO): NO